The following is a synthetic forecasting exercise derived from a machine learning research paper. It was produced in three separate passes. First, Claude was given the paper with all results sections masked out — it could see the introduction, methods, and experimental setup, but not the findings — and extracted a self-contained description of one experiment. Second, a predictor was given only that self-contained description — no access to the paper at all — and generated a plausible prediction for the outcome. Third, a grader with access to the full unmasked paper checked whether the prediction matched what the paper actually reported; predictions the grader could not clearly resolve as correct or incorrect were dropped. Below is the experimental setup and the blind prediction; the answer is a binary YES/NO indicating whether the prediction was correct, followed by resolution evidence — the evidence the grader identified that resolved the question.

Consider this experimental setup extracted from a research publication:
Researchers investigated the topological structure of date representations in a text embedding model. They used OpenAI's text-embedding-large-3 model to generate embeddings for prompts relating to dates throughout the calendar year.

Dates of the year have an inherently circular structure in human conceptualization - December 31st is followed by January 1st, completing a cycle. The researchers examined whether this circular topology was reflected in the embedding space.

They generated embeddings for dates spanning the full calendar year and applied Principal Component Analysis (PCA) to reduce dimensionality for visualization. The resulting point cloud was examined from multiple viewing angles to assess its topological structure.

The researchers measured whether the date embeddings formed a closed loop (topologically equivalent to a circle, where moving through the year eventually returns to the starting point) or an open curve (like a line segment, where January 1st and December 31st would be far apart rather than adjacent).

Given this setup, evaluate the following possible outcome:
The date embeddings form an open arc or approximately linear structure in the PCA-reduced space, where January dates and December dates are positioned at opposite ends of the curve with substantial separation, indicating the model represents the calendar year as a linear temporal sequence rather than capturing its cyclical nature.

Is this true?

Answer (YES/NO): NO